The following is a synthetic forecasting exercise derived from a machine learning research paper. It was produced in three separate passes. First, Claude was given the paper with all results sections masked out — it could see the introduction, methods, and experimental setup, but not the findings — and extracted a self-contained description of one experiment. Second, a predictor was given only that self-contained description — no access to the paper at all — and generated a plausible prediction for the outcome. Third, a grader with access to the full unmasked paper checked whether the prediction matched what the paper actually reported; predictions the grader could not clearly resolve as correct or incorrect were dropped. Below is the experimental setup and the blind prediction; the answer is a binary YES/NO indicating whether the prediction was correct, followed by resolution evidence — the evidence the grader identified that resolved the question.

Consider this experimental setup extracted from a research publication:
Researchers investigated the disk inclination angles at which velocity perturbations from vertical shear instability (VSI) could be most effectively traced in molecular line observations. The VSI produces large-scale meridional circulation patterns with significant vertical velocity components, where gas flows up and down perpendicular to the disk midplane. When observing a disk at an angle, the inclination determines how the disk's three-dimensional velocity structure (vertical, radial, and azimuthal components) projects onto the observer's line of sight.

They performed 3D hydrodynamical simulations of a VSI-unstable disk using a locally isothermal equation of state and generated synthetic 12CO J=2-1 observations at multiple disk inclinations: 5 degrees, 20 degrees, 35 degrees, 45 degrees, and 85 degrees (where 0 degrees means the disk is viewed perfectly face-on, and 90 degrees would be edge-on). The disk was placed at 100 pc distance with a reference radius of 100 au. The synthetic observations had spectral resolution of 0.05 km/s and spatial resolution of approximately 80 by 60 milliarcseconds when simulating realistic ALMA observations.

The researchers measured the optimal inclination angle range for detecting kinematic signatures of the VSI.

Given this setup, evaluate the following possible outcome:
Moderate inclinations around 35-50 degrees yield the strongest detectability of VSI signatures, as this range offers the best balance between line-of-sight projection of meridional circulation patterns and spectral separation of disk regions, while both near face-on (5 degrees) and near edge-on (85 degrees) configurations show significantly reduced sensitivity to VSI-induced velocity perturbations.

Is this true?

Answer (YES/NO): NO